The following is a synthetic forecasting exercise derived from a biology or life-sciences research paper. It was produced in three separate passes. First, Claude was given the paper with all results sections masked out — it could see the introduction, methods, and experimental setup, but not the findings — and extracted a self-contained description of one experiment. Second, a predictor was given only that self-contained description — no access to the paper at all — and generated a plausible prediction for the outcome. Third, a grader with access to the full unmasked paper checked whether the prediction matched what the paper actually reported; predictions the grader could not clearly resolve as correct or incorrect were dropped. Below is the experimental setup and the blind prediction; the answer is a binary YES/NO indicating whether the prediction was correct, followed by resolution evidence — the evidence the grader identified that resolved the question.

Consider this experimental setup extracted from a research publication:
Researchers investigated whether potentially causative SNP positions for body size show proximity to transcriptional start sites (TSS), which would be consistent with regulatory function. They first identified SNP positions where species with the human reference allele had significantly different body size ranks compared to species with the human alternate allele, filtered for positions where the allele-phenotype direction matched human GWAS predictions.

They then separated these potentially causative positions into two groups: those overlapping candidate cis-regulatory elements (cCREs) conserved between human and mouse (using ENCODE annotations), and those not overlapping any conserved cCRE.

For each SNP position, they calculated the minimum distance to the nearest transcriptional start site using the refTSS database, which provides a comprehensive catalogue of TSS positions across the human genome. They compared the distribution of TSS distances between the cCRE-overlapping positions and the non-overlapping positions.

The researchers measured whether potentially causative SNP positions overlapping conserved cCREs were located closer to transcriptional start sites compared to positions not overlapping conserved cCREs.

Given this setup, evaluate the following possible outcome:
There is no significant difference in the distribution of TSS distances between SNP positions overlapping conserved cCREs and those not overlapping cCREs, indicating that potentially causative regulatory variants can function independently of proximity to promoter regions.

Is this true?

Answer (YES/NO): NO